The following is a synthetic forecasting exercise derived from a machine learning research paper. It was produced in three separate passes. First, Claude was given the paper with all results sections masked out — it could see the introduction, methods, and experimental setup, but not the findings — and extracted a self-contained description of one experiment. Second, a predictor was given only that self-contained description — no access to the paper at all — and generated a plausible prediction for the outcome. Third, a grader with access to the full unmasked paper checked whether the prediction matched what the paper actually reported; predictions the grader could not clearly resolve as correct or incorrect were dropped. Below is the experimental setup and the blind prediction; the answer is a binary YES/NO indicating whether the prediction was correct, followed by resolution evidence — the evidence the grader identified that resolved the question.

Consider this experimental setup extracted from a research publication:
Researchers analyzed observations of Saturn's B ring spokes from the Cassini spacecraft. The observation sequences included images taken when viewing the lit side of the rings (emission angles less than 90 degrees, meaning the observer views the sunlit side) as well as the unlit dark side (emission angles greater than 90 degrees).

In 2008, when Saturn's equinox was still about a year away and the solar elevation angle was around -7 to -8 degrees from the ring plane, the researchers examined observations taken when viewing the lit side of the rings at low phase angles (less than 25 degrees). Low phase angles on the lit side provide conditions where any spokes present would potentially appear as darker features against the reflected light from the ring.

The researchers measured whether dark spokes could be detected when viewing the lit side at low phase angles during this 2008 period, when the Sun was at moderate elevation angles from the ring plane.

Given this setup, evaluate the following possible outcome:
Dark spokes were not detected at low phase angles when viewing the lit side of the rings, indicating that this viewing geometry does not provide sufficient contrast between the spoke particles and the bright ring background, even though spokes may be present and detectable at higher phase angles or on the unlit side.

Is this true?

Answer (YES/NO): NO